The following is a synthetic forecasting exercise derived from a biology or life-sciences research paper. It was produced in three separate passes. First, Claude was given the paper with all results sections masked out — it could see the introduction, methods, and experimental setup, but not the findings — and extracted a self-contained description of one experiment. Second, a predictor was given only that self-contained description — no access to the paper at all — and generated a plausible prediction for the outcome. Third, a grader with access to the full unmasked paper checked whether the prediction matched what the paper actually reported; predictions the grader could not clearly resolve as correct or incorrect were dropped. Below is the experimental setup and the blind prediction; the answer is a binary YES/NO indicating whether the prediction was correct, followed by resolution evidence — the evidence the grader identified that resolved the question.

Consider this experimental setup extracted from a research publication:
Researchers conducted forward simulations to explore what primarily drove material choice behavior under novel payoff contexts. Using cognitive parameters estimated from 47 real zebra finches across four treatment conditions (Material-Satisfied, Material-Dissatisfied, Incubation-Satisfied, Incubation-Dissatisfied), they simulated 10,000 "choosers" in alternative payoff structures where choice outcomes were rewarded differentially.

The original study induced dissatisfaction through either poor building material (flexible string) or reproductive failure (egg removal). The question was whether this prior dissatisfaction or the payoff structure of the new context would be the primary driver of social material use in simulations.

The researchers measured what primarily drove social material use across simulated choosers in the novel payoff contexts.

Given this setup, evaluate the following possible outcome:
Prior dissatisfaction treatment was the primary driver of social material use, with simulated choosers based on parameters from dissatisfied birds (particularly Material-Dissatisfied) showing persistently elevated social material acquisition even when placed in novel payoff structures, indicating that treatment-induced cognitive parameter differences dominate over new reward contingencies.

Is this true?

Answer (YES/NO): NO